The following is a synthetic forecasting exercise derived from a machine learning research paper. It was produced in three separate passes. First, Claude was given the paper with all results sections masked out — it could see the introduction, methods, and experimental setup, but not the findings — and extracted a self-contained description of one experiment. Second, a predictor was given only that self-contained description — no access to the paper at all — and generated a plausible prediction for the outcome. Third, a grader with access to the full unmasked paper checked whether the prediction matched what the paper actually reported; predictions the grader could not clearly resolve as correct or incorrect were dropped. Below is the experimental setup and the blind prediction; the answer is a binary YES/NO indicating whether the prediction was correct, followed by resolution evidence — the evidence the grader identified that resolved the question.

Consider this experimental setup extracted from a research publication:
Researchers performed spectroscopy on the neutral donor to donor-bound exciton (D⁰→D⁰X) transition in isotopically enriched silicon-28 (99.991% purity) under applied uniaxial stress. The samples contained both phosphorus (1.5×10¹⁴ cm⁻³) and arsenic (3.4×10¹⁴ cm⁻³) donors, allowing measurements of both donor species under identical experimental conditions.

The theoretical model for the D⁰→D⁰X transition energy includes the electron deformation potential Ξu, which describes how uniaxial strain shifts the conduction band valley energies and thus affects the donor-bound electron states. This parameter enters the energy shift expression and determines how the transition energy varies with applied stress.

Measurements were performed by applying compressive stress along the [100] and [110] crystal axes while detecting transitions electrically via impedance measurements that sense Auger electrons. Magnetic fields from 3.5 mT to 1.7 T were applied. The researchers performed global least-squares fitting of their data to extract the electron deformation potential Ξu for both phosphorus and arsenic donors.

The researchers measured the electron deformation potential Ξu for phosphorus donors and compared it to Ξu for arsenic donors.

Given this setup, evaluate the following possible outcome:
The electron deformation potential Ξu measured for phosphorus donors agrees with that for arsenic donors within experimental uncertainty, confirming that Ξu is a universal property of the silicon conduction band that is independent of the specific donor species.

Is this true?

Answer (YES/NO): NO